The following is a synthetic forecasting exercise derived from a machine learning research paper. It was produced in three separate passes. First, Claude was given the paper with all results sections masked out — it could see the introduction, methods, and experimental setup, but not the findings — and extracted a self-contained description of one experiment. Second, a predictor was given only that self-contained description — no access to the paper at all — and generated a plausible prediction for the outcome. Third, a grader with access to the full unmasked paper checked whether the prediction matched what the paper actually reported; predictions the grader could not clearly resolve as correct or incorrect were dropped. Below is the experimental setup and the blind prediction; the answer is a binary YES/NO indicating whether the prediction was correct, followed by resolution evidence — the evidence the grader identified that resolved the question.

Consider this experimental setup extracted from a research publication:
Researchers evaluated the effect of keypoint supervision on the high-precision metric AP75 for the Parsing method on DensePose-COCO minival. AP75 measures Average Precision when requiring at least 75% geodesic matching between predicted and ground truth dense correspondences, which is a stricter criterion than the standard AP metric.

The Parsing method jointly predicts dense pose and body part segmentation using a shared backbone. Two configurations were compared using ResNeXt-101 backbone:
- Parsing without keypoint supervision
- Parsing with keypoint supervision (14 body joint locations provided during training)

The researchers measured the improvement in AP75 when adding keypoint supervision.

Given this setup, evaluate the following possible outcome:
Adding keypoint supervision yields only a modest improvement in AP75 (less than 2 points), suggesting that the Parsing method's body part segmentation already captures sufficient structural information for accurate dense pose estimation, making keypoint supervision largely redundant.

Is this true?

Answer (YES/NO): NO